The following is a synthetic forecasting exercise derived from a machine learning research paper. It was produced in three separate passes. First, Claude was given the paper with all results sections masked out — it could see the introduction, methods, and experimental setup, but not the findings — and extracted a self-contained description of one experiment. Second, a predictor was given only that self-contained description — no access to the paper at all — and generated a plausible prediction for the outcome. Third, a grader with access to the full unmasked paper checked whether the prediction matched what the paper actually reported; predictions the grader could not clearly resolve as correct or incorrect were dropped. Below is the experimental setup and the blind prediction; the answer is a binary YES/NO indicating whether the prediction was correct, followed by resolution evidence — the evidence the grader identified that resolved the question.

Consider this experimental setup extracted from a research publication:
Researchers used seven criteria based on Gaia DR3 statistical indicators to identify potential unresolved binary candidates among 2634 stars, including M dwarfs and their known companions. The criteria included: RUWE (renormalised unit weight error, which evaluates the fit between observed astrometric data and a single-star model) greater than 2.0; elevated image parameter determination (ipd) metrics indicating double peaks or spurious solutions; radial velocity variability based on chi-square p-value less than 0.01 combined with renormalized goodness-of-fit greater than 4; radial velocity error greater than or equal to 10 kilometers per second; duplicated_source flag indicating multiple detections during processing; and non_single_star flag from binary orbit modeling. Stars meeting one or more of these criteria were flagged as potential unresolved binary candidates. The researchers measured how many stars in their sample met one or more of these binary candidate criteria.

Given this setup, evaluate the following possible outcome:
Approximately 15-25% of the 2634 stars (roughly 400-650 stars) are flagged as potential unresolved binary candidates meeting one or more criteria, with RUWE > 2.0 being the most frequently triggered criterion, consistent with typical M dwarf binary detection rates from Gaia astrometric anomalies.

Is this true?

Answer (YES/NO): NO